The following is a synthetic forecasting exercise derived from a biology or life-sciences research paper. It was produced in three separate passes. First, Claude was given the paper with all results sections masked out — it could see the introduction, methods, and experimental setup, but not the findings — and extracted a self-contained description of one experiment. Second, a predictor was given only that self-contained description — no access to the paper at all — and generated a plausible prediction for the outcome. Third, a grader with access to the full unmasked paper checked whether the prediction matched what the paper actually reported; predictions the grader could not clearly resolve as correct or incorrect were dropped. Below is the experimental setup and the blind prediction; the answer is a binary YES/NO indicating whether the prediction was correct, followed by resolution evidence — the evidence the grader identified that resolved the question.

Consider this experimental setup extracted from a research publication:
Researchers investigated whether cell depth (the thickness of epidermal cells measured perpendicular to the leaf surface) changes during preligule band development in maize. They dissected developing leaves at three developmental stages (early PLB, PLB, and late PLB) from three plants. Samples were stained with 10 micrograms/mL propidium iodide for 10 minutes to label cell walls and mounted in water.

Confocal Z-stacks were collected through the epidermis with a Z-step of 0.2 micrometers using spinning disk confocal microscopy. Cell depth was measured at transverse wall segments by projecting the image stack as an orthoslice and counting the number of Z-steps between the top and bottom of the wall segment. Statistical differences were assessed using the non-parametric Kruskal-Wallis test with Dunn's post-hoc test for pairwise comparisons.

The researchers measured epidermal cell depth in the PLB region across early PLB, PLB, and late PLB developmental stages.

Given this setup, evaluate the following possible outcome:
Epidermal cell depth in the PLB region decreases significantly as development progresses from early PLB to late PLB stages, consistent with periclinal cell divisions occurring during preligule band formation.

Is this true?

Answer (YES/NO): NO